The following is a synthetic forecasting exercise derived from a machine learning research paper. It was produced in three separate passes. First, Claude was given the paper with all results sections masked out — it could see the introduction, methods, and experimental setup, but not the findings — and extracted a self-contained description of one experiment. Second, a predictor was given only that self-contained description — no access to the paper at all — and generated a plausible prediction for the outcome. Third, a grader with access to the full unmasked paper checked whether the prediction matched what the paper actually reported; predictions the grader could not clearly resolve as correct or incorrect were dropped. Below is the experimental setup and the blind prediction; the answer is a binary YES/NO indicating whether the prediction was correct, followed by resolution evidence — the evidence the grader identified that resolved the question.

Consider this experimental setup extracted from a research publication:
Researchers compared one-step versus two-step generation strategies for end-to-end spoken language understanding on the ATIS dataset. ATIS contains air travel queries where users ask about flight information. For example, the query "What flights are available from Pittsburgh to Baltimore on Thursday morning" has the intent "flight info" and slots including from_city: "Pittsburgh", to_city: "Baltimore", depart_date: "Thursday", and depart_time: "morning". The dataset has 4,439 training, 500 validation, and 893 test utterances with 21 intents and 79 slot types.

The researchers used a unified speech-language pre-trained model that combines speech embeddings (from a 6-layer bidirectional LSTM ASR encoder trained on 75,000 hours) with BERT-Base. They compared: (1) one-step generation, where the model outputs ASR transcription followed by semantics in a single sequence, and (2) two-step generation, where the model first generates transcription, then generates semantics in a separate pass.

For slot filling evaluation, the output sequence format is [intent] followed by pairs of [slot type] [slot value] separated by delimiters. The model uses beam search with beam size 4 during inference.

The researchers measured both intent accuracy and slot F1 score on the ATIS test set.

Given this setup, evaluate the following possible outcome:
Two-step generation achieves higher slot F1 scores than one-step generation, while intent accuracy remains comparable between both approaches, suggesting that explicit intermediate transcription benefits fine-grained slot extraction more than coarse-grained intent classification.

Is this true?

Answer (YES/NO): NO